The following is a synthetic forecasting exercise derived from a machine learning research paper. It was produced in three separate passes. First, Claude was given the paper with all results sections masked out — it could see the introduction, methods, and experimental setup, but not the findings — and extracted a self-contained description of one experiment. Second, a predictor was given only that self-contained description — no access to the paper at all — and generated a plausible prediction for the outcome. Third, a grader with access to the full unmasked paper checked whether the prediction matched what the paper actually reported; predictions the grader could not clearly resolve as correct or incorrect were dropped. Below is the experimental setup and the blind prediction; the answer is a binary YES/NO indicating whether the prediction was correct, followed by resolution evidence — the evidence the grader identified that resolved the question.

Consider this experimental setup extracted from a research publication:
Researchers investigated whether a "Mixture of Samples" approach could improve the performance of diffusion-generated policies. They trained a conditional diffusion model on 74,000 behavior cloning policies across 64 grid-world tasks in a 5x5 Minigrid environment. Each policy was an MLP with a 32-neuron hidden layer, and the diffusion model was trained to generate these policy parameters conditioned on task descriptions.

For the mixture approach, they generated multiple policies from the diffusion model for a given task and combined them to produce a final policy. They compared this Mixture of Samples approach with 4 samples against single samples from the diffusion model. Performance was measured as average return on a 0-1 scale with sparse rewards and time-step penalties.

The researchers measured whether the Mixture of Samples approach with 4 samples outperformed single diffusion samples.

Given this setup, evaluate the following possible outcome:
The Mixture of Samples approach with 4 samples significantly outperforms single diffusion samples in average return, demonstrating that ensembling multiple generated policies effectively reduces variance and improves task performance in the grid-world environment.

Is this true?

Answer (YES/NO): NO